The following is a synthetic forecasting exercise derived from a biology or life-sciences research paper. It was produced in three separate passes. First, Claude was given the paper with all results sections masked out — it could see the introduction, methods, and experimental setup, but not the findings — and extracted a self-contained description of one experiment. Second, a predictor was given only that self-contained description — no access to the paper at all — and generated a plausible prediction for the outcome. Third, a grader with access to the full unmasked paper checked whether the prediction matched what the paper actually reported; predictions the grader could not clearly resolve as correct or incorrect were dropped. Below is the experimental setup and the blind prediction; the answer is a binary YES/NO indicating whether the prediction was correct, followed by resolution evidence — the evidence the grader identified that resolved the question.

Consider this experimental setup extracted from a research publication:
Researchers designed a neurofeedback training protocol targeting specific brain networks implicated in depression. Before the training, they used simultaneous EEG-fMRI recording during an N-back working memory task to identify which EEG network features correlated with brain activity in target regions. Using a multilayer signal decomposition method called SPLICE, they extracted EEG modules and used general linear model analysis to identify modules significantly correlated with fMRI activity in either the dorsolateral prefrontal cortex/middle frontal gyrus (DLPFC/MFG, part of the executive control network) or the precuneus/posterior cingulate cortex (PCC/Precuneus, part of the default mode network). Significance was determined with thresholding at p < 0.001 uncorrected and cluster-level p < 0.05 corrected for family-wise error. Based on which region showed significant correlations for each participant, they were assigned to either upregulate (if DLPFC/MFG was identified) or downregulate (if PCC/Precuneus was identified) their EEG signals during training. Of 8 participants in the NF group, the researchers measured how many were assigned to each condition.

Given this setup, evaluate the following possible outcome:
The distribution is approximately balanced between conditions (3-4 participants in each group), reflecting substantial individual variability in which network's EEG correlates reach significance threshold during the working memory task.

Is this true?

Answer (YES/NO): NO